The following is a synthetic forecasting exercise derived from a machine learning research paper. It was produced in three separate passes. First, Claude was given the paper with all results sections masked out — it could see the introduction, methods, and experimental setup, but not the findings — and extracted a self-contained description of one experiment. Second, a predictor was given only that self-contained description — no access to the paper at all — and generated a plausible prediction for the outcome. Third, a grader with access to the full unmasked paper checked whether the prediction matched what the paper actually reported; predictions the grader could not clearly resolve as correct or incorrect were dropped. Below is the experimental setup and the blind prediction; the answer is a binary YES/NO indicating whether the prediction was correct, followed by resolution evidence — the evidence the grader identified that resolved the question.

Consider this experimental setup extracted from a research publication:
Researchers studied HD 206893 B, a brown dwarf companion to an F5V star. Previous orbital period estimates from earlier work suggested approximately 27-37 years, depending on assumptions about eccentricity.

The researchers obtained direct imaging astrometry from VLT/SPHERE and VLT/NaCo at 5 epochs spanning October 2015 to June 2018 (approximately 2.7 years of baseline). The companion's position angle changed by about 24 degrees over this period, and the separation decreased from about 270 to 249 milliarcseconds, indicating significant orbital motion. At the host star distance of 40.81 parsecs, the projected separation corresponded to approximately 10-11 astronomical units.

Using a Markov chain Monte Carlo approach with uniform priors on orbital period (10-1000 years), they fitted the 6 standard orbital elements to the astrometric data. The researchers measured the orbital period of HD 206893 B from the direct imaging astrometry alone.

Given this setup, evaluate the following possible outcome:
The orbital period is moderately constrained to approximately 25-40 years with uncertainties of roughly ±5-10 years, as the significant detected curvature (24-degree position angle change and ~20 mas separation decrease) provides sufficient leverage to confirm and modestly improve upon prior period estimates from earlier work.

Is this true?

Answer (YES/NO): NO